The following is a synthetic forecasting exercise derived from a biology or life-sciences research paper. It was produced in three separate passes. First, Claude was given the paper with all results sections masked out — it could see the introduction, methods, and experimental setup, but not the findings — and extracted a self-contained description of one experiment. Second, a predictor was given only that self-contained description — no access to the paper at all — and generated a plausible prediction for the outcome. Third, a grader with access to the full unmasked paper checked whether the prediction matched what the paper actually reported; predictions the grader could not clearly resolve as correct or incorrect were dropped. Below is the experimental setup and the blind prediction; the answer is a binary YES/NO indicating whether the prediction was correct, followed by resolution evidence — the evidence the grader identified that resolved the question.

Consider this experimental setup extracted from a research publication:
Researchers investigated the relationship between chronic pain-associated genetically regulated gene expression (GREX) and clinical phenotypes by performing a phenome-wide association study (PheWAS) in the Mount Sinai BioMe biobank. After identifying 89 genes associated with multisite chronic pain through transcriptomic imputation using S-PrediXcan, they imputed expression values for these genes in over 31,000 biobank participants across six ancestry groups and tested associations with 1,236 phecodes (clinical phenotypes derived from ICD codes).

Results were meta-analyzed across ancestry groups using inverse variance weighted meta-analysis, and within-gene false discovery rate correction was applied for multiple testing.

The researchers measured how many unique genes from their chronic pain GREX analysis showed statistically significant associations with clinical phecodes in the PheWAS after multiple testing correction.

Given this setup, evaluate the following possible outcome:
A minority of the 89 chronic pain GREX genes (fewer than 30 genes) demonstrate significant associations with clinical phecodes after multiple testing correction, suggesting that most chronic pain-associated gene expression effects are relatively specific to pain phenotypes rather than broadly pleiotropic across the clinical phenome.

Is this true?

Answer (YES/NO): YES